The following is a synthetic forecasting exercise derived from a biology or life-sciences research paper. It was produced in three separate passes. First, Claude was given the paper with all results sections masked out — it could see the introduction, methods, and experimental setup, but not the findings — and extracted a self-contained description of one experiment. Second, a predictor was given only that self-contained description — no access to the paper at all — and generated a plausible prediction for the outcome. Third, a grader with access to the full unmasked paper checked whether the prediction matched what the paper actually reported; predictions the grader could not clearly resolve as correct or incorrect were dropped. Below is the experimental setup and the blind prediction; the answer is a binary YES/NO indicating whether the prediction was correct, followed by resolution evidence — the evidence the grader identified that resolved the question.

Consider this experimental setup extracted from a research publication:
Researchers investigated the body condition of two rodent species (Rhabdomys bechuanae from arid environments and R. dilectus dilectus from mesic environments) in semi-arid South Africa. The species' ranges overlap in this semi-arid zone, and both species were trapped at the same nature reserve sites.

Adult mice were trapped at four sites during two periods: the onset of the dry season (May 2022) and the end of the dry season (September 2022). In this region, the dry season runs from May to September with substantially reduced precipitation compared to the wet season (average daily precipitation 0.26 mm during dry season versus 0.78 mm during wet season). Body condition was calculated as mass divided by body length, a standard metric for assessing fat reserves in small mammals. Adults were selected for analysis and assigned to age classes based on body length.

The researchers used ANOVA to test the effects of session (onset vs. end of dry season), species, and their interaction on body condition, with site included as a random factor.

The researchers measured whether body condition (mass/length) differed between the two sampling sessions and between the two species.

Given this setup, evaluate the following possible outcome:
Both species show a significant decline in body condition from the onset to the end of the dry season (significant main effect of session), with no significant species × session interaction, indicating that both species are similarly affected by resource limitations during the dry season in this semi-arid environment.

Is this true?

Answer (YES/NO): NO